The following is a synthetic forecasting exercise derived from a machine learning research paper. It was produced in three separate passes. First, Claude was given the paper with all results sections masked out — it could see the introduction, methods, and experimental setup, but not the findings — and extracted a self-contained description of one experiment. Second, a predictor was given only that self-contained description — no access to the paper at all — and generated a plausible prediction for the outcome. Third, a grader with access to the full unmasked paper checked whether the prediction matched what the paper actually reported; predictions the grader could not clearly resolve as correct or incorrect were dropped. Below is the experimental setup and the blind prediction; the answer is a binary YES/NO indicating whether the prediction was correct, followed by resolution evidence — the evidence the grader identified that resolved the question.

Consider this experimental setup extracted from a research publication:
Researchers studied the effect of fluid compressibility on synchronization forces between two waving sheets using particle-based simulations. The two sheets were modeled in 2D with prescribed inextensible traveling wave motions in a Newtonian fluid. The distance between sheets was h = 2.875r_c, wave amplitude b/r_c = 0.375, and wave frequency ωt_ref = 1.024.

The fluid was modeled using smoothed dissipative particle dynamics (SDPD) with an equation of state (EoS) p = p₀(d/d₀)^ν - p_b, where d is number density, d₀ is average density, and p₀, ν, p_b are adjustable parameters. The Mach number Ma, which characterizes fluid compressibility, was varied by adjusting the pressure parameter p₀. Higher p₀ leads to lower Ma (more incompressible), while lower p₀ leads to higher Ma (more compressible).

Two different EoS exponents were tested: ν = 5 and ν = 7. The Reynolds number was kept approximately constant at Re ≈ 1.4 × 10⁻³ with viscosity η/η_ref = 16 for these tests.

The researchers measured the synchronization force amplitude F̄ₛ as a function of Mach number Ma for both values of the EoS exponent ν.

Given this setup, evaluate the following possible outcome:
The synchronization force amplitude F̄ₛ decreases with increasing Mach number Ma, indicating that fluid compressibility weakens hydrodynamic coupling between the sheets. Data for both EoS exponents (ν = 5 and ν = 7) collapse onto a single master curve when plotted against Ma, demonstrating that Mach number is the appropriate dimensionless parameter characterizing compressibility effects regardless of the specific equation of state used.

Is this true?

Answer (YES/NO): NO